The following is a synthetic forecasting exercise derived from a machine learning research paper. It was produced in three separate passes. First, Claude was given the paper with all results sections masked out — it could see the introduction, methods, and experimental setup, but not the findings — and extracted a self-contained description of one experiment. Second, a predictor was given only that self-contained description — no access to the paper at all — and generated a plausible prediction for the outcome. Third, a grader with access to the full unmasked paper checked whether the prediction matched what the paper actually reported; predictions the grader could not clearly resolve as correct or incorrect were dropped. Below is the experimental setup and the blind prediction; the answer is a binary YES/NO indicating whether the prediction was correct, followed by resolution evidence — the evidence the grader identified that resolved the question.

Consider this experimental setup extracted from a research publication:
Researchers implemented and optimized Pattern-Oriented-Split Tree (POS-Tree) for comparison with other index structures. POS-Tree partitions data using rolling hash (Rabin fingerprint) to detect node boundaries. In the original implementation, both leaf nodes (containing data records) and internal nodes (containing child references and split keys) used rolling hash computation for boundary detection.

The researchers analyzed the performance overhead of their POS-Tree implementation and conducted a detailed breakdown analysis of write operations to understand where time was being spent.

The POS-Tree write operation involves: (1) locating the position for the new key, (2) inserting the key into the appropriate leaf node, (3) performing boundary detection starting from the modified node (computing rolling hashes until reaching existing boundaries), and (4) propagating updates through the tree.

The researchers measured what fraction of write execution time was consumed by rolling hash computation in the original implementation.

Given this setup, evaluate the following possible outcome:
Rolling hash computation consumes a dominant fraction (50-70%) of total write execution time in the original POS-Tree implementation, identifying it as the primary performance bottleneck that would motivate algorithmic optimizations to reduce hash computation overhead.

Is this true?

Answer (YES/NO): YES